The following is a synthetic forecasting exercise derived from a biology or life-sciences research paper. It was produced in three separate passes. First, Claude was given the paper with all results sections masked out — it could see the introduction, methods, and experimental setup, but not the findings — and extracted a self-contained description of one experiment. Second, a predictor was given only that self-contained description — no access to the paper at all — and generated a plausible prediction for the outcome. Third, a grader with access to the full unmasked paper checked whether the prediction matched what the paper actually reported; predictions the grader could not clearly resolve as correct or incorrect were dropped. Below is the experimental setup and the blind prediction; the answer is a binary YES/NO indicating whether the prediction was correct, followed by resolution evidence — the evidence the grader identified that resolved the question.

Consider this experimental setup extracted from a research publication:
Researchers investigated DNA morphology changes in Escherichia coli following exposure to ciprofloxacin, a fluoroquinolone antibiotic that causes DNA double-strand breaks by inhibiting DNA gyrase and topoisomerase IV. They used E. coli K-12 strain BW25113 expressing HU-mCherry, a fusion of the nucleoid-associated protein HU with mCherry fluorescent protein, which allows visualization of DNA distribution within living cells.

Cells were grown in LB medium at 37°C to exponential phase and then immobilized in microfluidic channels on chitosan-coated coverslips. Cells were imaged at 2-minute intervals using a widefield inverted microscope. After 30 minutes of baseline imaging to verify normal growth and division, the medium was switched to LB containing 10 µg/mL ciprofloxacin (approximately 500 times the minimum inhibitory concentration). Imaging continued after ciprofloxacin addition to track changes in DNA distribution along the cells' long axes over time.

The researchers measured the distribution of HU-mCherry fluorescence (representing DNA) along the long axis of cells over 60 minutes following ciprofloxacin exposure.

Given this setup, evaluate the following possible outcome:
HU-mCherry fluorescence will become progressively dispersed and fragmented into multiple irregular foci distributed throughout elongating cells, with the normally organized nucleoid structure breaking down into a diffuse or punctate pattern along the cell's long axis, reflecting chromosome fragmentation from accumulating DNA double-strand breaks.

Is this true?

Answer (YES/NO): NO